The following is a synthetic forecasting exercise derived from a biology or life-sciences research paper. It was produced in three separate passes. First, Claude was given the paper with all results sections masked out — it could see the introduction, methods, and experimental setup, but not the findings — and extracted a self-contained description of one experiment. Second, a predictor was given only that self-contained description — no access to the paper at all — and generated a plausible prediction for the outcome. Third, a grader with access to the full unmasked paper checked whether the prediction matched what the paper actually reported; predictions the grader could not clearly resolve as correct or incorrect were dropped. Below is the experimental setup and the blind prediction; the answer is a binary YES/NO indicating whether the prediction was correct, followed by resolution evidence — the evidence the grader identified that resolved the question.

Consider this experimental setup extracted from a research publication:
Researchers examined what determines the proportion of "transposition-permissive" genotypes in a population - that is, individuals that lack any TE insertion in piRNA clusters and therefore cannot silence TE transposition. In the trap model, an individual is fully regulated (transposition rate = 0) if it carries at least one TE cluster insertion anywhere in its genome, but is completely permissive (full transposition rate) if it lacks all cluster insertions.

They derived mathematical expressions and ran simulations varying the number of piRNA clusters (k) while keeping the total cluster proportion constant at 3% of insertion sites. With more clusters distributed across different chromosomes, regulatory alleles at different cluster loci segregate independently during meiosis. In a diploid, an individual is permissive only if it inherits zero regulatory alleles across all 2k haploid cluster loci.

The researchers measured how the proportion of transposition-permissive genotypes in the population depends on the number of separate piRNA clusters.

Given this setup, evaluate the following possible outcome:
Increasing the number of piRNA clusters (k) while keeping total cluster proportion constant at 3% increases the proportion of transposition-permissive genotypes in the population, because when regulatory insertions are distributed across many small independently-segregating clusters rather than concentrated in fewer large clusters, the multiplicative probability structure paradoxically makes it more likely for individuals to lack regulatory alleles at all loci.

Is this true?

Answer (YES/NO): YES